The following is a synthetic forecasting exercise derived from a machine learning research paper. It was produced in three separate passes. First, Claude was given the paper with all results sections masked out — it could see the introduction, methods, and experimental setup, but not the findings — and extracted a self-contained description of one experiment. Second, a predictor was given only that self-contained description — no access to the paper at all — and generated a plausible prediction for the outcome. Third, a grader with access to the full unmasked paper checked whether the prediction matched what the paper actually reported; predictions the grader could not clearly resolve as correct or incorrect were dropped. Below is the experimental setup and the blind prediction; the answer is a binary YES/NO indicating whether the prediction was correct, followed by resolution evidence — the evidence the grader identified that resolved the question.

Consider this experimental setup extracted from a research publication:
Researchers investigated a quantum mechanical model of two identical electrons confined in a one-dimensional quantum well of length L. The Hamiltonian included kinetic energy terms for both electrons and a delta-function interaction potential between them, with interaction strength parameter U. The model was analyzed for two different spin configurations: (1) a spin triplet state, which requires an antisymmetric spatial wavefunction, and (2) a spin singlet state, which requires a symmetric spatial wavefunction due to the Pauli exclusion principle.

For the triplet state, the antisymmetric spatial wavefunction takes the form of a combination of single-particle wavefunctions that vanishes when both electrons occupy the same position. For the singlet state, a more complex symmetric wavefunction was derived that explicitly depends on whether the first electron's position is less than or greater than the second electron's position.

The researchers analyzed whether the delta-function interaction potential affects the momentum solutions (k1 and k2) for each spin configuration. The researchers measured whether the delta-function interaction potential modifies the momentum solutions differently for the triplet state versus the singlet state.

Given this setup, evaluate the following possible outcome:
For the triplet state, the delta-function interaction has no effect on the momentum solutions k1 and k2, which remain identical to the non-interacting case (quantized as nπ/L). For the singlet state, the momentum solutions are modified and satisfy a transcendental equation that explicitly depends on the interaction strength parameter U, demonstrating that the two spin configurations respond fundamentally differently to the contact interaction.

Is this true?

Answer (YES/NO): YES